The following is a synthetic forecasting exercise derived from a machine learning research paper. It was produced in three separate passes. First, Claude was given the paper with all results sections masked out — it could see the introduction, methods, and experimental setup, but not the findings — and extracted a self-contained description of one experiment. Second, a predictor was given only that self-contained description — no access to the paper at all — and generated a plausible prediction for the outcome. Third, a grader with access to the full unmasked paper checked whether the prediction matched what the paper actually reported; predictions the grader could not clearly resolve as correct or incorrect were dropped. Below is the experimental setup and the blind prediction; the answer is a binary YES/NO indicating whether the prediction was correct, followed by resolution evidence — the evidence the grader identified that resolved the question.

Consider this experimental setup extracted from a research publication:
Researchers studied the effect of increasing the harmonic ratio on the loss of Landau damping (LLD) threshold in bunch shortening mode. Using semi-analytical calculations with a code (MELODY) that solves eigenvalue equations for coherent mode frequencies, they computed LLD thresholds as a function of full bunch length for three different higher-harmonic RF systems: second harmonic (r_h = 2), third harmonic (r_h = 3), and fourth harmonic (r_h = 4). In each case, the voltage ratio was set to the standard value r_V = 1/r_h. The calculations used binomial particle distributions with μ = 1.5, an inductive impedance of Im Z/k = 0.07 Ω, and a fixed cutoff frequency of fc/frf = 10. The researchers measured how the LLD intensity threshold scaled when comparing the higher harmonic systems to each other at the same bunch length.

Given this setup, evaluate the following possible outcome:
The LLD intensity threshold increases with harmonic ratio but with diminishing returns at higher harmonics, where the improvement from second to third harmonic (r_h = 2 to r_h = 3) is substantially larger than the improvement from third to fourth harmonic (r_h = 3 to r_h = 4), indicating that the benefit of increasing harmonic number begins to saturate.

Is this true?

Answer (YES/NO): NO